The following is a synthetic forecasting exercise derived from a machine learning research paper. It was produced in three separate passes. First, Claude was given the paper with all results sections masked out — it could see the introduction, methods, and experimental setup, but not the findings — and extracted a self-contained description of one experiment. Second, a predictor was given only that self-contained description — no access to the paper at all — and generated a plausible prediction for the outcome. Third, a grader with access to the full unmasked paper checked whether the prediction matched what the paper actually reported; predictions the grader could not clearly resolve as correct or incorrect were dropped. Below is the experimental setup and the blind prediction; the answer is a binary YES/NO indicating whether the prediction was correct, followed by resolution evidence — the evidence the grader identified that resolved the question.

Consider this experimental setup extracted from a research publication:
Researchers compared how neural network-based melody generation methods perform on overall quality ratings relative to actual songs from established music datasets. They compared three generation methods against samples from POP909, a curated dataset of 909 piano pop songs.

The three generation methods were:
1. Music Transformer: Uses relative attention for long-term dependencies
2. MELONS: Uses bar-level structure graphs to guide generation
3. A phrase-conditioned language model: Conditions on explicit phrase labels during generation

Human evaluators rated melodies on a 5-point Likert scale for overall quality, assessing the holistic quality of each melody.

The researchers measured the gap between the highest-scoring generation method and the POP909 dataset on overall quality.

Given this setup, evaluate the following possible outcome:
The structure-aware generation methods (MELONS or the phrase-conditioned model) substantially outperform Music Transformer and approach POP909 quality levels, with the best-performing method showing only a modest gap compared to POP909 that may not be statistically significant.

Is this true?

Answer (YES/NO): NO